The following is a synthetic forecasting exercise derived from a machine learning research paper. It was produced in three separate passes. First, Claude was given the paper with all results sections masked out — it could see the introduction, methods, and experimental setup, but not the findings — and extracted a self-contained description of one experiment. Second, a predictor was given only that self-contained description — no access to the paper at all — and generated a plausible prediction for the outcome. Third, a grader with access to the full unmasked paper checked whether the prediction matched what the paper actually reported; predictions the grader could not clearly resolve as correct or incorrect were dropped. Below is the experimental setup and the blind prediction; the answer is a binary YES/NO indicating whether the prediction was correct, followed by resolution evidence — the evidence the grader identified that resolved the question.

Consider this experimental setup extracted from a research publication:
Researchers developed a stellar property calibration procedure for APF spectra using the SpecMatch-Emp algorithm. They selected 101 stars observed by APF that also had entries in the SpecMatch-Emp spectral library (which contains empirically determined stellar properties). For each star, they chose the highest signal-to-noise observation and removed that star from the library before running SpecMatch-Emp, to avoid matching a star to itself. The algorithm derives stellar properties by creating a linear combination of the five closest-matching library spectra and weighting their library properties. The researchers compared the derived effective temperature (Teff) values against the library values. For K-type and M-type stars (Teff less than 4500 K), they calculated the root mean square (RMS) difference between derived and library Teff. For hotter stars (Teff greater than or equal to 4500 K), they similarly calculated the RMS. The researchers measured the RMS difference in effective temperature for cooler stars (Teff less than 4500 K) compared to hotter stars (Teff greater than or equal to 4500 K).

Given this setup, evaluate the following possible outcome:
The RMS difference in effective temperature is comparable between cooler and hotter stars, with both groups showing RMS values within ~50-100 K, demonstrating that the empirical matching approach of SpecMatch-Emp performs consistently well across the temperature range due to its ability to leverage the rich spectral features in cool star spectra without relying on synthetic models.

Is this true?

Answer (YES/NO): NO